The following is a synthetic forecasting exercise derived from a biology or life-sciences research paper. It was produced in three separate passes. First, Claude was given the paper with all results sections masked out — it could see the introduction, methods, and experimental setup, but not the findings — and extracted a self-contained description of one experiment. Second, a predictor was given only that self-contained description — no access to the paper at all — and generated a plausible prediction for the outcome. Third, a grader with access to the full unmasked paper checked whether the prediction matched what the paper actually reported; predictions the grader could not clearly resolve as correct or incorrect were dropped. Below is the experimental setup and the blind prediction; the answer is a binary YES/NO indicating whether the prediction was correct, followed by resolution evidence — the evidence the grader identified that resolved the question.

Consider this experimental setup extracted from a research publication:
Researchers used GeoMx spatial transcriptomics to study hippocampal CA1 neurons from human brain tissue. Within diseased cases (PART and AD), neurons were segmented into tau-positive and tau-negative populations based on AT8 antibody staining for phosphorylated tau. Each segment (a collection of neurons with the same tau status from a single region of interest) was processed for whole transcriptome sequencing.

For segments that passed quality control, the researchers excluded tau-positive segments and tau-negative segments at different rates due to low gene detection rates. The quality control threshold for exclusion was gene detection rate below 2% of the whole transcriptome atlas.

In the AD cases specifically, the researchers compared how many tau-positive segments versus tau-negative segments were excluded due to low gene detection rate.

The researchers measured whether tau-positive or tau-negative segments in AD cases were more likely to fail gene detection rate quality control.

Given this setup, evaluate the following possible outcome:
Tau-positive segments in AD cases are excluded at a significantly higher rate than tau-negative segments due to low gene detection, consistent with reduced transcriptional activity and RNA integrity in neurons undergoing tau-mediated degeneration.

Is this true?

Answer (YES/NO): YES